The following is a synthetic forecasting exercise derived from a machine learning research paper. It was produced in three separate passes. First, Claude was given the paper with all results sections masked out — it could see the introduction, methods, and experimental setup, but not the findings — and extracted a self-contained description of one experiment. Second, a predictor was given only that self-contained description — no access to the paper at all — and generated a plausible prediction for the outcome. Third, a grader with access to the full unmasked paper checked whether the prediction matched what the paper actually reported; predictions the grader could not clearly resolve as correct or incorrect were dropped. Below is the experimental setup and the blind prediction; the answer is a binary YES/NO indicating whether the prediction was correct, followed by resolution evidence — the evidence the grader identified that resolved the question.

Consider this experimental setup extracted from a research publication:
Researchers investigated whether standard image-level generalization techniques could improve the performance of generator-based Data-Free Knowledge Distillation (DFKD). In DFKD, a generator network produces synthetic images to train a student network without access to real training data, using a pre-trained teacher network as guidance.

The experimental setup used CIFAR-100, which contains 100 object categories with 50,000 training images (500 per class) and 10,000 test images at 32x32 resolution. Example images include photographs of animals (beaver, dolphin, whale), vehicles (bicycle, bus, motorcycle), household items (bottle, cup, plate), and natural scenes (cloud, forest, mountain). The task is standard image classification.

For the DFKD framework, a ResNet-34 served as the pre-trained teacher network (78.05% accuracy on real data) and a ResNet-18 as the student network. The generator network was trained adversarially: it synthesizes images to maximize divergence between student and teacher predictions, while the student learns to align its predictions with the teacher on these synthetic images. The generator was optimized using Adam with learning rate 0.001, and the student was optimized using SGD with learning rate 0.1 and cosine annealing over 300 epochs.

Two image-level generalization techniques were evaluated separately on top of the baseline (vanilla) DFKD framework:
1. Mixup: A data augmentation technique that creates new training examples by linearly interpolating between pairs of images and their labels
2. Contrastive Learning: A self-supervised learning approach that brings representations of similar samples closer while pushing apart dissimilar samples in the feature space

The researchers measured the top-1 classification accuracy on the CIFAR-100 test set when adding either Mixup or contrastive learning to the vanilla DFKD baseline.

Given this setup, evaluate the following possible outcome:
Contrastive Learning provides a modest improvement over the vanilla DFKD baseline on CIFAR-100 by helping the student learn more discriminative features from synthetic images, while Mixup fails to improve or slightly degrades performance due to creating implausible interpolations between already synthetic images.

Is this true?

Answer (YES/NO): NO